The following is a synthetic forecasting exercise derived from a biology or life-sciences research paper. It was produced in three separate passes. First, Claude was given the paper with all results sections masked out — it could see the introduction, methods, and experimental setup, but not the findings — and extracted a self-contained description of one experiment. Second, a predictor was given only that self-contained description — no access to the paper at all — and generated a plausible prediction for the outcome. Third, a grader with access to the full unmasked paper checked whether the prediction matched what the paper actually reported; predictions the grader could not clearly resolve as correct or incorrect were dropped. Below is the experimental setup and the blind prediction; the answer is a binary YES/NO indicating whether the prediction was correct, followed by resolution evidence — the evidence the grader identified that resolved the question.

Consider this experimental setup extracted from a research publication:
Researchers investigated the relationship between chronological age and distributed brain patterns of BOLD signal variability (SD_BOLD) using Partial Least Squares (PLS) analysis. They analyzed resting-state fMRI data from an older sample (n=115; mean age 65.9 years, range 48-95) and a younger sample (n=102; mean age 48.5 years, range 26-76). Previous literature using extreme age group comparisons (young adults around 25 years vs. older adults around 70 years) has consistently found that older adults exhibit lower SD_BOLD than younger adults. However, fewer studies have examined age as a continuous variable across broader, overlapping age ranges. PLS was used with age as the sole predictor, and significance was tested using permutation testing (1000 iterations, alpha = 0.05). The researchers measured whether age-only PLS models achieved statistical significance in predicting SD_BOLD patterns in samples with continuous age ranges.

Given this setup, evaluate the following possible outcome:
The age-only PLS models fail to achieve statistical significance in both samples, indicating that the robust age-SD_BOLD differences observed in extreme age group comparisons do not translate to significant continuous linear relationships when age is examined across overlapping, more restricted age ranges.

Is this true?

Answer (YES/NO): YES